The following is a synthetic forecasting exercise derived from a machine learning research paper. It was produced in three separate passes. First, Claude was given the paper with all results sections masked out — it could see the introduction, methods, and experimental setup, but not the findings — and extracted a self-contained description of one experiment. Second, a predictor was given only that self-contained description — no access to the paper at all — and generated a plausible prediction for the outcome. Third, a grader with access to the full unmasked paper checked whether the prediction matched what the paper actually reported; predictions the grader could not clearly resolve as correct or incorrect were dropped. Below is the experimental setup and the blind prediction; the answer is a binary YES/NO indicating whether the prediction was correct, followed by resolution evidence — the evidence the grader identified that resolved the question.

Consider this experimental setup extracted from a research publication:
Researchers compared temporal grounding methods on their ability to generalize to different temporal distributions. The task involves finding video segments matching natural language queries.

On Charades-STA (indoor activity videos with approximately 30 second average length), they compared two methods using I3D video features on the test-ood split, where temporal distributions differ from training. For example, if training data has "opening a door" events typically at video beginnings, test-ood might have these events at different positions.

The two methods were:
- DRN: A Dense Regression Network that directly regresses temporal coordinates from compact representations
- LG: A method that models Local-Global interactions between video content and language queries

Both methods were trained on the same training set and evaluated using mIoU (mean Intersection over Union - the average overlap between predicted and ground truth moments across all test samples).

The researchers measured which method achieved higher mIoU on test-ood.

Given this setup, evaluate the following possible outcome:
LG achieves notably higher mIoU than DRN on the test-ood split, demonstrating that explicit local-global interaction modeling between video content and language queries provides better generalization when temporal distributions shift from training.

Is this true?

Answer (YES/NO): YES